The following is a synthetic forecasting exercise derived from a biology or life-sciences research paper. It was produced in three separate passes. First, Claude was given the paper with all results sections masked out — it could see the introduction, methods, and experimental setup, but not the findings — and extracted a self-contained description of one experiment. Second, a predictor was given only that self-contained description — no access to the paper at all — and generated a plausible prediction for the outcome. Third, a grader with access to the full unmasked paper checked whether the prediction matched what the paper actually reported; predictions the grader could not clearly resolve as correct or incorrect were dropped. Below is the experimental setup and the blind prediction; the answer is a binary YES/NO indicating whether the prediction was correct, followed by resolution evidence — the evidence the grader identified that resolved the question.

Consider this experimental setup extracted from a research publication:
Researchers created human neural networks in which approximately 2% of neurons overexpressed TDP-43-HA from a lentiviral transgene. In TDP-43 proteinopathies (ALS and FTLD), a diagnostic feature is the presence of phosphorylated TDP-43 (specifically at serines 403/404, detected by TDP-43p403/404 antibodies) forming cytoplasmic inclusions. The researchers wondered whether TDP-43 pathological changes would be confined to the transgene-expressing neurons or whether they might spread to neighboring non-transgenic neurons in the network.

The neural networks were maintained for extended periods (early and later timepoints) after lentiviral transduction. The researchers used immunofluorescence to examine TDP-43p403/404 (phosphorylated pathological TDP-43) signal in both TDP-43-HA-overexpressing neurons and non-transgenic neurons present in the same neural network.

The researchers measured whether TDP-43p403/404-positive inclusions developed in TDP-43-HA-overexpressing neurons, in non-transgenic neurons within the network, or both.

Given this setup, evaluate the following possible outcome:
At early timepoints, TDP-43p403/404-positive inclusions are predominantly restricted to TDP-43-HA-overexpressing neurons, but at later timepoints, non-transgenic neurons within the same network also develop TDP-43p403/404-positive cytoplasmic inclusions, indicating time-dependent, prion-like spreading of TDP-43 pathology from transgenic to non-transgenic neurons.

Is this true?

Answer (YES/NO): NO